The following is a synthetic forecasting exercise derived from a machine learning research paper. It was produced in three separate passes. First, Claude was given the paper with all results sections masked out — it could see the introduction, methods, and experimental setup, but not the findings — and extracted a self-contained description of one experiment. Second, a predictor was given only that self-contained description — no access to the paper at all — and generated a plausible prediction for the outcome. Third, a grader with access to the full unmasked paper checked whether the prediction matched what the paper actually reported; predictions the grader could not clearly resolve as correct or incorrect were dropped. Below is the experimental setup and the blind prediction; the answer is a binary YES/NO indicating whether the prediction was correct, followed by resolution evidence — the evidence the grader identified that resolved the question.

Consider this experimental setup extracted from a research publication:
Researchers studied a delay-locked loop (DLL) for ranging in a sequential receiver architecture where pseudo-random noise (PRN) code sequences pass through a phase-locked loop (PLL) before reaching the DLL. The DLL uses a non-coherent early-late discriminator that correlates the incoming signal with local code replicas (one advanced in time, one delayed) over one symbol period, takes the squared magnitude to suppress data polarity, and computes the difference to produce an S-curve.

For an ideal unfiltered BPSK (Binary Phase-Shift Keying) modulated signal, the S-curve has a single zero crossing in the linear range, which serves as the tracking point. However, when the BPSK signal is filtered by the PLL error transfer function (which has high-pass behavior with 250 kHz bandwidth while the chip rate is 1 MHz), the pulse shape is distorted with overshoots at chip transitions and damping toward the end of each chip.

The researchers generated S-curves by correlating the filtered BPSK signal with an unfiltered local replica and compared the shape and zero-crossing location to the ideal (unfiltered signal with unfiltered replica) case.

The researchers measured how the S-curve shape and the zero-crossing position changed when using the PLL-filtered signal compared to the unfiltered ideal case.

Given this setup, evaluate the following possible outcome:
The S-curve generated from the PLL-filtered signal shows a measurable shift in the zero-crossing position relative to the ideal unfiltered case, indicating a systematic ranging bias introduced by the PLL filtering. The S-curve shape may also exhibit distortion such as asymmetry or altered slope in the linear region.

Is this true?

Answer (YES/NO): YES